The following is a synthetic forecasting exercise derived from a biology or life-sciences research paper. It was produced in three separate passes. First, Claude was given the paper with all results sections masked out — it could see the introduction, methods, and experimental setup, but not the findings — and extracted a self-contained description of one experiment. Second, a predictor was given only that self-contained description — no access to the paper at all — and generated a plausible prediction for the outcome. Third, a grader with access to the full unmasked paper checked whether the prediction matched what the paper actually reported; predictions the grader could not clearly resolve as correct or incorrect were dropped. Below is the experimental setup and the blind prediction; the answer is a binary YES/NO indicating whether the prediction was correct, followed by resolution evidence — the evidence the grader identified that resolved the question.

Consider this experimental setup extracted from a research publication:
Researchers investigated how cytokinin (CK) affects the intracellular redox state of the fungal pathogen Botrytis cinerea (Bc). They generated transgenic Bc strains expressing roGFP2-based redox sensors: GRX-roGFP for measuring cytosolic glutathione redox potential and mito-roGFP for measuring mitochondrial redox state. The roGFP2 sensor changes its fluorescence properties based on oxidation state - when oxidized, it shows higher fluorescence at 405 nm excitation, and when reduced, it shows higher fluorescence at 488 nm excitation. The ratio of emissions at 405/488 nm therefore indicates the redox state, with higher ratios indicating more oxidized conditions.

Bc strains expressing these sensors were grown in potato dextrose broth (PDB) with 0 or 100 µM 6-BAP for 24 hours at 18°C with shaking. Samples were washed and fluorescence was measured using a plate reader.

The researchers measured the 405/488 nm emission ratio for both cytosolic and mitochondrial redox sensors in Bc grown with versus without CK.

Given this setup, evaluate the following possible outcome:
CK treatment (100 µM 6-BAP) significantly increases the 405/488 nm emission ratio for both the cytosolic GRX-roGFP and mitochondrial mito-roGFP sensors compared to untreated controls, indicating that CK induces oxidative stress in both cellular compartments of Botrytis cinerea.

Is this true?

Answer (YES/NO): NO